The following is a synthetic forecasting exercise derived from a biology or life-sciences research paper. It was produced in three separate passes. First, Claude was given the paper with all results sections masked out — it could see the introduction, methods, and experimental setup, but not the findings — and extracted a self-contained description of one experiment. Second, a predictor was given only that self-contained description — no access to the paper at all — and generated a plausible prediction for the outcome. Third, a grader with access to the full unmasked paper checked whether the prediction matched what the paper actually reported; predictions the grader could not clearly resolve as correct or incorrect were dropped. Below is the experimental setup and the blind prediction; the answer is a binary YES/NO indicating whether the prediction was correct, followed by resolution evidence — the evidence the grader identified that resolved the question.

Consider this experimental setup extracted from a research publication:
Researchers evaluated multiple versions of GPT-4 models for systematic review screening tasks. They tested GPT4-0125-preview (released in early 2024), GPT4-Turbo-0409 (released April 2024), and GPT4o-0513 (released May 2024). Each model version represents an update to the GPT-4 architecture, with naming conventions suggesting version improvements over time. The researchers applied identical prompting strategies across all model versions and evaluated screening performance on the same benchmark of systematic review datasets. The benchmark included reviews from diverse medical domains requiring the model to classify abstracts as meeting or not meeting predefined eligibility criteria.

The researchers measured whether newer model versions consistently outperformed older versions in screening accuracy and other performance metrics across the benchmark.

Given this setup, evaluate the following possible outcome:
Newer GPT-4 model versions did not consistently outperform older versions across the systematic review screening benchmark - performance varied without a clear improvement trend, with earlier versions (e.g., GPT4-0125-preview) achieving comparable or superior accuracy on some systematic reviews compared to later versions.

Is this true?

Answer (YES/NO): YES